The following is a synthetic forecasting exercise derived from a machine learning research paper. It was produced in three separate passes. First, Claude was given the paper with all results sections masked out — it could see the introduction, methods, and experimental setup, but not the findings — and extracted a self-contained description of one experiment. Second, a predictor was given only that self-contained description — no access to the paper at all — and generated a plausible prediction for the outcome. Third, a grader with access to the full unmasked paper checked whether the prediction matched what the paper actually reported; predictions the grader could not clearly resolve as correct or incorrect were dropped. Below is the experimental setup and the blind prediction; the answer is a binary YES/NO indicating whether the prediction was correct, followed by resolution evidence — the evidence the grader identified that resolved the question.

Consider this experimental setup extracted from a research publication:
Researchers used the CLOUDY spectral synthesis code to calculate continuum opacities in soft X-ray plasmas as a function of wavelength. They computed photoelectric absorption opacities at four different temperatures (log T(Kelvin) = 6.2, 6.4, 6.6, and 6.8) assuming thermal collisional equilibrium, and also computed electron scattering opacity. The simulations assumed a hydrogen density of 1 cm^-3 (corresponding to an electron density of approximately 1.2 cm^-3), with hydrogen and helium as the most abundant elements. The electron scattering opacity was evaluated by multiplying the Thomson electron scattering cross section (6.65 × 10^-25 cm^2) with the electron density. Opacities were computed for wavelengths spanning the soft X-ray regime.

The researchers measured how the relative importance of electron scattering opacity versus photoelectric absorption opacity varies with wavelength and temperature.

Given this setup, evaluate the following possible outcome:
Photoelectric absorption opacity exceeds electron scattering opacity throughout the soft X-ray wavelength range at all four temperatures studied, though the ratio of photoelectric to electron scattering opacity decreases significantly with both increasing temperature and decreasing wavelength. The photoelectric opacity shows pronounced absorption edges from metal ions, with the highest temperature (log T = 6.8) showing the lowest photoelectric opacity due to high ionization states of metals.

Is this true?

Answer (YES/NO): NO